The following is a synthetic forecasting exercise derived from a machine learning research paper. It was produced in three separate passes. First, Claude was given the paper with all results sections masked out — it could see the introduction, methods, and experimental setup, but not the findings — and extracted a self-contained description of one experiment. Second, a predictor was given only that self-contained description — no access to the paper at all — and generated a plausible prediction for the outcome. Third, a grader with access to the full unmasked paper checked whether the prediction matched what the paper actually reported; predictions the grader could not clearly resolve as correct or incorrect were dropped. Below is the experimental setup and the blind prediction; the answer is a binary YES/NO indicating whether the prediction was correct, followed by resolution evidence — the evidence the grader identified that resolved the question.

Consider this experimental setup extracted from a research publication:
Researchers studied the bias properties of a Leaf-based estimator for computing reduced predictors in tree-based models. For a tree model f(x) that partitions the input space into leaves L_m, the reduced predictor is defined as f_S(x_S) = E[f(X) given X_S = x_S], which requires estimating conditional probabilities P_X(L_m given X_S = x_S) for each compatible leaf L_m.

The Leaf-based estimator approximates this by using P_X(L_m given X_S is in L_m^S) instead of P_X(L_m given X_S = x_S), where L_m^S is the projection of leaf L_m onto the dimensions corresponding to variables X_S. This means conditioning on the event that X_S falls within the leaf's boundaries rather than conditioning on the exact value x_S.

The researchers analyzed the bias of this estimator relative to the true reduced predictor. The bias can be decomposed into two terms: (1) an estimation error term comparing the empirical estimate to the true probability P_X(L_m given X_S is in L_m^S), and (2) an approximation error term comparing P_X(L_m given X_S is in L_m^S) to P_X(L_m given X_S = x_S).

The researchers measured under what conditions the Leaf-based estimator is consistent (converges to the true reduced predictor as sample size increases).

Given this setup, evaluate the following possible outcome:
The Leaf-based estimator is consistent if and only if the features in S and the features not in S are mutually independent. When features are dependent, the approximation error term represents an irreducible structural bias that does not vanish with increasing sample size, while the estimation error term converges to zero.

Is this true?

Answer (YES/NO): NO